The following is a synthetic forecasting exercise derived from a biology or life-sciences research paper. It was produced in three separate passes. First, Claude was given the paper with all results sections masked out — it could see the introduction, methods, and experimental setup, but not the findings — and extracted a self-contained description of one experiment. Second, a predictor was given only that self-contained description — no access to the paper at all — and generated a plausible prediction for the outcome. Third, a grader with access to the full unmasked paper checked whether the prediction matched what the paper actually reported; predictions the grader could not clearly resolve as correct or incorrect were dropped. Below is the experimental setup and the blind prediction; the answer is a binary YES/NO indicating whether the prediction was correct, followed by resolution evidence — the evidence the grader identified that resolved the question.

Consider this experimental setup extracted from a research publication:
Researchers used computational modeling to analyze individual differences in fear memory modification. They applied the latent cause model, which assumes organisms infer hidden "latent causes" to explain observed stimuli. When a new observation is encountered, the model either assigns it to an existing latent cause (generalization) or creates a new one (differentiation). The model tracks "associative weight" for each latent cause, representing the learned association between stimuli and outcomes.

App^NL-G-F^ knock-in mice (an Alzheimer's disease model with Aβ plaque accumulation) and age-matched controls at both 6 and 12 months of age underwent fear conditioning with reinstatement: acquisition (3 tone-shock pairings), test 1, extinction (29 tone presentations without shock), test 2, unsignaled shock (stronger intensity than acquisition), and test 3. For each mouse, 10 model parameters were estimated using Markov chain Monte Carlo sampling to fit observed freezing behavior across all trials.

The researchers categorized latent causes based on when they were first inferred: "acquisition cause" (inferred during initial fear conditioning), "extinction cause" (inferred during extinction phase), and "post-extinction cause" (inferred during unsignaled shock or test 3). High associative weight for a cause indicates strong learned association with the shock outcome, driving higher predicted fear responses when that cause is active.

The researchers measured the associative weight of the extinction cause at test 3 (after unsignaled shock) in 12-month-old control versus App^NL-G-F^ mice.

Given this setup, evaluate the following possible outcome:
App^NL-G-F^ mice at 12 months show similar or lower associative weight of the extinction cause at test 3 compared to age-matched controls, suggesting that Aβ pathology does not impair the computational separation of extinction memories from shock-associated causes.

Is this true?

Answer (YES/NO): NO